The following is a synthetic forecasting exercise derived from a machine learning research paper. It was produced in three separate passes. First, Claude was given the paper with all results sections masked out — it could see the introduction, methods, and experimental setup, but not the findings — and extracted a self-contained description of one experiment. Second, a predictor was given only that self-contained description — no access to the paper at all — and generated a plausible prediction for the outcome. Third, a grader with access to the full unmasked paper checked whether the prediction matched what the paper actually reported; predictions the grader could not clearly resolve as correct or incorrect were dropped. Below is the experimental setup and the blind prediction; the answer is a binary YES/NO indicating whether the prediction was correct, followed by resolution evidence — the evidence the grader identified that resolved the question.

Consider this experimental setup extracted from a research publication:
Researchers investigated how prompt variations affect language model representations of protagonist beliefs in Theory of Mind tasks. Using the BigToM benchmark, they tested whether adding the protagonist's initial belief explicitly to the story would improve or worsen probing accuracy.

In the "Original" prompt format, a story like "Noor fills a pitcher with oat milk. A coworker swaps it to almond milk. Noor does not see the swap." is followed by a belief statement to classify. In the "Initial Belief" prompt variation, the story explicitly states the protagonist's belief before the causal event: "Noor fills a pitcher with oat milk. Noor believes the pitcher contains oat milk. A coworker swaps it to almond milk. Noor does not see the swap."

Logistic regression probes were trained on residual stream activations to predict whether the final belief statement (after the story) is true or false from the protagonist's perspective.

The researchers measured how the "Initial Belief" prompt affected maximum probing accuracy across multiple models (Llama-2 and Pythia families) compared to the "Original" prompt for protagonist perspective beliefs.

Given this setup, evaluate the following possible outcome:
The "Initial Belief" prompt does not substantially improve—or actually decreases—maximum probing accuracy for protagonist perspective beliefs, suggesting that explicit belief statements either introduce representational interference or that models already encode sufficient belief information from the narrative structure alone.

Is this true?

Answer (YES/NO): NO